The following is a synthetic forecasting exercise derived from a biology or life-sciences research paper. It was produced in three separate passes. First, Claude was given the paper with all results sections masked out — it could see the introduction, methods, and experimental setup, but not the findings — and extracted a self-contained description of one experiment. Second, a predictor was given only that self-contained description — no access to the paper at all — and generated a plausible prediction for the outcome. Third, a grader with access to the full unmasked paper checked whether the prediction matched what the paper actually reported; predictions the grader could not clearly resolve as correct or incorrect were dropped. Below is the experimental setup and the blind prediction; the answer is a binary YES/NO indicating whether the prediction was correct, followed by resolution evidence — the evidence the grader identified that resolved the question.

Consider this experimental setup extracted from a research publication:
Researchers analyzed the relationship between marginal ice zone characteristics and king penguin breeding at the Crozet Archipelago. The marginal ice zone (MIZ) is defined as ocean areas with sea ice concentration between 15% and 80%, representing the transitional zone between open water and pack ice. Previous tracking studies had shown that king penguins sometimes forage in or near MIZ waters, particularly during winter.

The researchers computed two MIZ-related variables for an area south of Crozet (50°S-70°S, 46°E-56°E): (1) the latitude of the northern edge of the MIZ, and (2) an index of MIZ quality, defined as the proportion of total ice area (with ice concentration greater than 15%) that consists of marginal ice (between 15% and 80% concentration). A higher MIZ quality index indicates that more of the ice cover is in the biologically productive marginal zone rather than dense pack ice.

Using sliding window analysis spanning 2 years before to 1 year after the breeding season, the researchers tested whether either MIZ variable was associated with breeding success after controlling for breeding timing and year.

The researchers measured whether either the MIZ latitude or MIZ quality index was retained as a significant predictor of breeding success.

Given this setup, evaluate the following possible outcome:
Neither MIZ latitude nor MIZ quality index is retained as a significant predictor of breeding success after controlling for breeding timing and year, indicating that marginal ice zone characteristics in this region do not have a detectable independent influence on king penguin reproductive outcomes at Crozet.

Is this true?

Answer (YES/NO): YES